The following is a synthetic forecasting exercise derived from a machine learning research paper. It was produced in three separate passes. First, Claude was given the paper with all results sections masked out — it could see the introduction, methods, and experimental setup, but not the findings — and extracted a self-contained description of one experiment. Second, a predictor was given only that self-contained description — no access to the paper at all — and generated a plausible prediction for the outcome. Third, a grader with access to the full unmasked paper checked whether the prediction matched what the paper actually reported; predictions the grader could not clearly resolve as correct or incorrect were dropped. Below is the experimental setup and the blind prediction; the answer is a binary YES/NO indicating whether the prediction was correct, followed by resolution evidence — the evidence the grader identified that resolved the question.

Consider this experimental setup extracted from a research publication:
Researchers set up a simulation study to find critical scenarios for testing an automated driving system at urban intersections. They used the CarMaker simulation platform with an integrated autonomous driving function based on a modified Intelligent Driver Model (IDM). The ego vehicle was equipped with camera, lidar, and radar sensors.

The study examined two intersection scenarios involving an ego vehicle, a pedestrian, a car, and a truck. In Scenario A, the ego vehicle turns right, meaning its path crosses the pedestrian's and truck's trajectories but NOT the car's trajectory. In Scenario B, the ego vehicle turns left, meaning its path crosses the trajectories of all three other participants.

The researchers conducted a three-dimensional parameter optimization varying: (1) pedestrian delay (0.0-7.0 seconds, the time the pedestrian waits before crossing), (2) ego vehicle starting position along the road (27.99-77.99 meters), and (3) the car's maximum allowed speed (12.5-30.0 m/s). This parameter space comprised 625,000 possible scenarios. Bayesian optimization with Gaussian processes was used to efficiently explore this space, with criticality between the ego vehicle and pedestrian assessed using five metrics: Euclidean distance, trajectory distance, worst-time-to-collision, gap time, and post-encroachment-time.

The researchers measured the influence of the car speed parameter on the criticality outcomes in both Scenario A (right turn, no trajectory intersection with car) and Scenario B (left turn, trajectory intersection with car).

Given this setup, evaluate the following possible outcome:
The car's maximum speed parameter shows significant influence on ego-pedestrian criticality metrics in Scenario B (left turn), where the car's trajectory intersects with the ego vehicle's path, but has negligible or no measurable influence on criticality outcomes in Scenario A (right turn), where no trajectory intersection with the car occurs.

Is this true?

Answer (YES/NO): NO